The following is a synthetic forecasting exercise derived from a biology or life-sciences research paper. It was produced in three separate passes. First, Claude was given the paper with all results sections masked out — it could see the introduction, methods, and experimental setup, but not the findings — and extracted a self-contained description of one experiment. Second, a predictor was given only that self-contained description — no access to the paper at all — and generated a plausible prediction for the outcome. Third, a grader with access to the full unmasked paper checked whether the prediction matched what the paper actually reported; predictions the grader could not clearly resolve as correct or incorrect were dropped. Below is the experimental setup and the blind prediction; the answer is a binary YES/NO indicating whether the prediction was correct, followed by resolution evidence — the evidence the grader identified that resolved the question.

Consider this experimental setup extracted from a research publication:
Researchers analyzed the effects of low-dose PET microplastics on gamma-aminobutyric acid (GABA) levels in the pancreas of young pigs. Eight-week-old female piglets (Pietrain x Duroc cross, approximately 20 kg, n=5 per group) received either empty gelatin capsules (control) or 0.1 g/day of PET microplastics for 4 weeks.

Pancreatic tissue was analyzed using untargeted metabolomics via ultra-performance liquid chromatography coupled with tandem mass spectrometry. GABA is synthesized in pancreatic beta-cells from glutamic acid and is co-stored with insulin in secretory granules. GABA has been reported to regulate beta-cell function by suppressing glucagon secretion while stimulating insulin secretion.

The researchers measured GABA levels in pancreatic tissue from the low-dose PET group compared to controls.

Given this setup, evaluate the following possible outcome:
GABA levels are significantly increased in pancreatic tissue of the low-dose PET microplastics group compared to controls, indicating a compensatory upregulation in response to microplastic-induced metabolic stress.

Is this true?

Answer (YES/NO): YES